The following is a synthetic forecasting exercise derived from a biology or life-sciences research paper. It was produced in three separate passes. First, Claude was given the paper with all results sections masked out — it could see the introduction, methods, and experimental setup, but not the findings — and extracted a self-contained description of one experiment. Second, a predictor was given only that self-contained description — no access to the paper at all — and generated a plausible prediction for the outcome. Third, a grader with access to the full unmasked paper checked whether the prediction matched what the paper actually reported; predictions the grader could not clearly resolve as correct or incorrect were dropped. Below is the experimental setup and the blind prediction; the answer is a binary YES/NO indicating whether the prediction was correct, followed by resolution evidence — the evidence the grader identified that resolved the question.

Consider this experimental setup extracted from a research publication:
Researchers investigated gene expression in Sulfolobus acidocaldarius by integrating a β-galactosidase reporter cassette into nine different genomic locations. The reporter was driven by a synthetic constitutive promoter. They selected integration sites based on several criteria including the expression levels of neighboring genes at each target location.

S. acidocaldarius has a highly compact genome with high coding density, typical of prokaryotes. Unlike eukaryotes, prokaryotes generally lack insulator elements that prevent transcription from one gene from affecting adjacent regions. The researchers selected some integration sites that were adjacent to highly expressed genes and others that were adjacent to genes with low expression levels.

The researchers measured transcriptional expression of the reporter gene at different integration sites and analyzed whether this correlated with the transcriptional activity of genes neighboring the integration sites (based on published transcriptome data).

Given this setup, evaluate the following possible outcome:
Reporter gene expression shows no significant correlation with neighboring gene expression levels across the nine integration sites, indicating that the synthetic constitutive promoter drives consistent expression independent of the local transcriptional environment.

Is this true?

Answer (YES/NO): NO